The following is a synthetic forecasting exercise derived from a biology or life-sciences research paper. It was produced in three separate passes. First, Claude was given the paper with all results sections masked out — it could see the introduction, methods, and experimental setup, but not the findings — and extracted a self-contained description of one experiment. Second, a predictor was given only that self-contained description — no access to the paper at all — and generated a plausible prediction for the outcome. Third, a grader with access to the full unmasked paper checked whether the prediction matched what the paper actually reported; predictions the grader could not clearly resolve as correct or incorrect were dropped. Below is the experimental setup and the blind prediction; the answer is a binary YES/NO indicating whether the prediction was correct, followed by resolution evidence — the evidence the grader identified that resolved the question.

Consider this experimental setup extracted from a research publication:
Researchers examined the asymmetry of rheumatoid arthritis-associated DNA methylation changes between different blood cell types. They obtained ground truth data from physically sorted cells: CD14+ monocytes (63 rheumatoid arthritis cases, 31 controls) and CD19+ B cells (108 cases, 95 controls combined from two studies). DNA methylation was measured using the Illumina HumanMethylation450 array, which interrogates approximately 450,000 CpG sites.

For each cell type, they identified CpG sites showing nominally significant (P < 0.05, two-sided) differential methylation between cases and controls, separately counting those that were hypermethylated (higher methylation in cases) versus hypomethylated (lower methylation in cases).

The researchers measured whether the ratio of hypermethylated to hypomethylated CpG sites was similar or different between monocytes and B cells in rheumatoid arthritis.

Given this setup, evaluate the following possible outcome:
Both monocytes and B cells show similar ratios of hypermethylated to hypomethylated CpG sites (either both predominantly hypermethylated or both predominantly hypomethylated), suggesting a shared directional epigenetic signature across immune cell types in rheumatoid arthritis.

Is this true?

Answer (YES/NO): NO